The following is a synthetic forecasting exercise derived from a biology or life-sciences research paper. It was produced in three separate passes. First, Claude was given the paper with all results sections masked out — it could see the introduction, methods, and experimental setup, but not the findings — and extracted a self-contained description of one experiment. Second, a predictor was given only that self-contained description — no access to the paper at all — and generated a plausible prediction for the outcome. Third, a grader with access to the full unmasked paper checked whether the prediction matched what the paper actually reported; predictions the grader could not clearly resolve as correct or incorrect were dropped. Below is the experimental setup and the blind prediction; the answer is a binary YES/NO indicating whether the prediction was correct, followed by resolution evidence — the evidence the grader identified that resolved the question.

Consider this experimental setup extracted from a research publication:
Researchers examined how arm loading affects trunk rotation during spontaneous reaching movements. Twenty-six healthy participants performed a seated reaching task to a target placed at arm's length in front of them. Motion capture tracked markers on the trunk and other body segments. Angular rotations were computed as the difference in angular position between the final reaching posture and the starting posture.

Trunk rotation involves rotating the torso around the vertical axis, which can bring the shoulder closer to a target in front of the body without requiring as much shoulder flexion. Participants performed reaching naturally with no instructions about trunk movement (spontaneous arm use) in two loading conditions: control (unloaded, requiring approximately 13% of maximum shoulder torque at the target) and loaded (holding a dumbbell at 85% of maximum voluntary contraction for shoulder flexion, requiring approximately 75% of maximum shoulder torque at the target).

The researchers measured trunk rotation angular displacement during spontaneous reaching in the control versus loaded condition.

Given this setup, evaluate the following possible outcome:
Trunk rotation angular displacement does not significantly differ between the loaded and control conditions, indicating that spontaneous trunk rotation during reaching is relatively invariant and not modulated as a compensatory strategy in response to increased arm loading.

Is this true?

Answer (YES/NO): NO